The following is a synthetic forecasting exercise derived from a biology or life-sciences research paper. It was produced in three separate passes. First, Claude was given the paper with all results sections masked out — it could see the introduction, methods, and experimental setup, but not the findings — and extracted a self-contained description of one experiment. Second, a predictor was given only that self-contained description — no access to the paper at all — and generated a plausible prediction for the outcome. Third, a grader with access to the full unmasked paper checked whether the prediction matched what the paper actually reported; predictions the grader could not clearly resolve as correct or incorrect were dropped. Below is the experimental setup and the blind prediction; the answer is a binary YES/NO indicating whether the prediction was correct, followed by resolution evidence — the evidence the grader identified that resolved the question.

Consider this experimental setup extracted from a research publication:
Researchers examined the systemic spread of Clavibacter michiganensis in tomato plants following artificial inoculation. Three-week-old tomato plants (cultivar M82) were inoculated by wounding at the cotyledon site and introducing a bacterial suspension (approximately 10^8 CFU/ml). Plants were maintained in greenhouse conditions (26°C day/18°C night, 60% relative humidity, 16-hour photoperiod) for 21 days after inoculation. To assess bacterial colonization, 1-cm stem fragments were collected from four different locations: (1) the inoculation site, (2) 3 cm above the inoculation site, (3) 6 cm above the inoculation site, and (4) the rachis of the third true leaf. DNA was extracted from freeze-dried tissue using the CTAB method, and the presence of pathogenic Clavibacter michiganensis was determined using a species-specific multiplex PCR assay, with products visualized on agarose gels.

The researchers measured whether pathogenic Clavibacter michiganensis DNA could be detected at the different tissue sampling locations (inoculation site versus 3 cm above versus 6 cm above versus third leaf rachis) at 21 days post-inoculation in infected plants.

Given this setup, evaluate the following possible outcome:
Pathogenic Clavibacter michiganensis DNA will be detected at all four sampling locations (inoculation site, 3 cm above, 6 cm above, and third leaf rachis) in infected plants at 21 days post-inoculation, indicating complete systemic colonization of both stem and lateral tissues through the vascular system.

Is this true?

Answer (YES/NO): YES